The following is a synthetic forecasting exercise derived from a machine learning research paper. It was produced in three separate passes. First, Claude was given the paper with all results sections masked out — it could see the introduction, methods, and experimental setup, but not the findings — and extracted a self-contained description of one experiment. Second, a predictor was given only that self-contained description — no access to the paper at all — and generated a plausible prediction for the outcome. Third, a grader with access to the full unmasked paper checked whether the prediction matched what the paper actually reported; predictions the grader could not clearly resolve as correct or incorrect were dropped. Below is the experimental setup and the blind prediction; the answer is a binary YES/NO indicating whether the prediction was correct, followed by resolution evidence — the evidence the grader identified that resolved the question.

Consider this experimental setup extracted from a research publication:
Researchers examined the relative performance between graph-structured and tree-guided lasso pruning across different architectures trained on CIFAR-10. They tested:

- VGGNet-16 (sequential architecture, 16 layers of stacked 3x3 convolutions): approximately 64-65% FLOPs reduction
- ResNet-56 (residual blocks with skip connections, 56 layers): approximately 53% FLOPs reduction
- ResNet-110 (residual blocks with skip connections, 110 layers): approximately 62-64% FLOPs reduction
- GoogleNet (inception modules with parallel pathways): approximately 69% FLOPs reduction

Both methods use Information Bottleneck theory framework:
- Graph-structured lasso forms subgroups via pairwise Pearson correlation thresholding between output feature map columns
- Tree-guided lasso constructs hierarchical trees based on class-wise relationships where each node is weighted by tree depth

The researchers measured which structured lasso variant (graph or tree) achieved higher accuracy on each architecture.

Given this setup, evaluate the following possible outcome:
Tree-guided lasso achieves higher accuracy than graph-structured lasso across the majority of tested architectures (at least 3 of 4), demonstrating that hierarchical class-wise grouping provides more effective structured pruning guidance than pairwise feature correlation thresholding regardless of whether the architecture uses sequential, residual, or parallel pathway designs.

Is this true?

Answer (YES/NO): YES